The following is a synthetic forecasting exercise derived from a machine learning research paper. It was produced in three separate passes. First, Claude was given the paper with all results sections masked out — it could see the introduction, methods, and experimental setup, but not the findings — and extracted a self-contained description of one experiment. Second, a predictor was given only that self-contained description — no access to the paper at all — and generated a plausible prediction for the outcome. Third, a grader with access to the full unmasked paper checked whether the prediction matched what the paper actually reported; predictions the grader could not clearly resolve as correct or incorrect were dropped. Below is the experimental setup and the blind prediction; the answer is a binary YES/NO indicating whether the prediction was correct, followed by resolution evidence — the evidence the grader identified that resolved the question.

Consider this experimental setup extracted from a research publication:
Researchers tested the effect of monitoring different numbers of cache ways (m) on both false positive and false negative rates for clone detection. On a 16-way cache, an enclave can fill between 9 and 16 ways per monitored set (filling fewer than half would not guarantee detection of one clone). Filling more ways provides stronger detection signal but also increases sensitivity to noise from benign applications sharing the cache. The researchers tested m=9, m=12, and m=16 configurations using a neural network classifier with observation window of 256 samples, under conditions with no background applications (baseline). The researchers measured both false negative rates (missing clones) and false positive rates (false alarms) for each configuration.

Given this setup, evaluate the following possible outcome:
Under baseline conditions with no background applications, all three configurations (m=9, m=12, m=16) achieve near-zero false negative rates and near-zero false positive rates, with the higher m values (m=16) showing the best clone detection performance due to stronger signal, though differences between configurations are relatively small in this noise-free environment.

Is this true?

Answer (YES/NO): NO